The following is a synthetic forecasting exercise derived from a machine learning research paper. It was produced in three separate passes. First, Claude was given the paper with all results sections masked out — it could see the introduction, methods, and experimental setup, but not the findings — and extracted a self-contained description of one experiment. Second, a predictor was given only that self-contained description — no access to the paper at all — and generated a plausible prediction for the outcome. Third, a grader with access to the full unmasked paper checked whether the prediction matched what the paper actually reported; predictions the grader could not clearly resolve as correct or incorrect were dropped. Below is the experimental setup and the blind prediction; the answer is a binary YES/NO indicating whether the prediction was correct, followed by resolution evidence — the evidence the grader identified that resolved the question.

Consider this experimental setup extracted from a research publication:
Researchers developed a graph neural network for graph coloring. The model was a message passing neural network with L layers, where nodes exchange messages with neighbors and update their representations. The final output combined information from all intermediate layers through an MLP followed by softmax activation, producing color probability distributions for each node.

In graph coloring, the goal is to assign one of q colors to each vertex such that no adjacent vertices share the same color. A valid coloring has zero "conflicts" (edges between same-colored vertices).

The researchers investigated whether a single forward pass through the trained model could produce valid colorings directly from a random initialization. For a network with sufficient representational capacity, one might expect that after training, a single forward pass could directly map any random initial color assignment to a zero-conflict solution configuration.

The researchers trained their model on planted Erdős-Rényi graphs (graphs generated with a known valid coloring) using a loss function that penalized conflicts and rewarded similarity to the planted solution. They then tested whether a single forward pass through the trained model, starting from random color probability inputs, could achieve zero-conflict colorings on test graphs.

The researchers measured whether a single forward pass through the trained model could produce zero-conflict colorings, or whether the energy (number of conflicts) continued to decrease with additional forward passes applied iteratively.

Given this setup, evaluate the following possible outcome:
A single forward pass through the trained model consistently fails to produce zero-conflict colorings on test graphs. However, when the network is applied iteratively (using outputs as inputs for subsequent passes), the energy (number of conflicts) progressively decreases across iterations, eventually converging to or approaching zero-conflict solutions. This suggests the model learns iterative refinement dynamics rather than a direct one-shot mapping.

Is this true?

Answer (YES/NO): YES